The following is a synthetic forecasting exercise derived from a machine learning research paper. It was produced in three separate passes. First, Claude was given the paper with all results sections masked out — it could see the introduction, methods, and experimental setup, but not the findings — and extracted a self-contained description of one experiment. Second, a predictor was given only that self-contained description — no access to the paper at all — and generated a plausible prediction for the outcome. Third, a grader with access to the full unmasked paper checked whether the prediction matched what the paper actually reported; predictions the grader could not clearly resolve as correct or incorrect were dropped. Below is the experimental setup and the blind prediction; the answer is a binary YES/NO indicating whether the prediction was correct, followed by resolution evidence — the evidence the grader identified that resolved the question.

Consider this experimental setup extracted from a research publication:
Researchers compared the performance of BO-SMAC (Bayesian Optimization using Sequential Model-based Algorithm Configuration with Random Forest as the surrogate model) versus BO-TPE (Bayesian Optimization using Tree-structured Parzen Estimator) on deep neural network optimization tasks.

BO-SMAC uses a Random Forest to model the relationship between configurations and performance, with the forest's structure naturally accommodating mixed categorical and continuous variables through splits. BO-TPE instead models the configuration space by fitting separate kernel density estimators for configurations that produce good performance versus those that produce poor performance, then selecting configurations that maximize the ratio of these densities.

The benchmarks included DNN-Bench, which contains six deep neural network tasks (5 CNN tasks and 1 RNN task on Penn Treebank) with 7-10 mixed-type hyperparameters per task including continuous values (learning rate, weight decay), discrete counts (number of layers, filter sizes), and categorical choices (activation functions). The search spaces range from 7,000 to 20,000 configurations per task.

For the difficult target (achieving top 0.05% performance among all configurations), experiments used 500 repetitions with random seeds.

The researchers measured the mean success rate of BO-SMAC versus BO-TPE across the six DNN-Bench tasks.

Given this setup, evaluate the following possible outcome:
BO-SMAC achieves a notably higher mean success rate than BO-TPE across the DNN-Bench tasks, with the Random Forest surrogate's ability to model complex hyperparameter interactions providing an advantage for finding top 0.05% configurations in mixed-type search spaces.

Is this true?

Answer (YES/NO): YES